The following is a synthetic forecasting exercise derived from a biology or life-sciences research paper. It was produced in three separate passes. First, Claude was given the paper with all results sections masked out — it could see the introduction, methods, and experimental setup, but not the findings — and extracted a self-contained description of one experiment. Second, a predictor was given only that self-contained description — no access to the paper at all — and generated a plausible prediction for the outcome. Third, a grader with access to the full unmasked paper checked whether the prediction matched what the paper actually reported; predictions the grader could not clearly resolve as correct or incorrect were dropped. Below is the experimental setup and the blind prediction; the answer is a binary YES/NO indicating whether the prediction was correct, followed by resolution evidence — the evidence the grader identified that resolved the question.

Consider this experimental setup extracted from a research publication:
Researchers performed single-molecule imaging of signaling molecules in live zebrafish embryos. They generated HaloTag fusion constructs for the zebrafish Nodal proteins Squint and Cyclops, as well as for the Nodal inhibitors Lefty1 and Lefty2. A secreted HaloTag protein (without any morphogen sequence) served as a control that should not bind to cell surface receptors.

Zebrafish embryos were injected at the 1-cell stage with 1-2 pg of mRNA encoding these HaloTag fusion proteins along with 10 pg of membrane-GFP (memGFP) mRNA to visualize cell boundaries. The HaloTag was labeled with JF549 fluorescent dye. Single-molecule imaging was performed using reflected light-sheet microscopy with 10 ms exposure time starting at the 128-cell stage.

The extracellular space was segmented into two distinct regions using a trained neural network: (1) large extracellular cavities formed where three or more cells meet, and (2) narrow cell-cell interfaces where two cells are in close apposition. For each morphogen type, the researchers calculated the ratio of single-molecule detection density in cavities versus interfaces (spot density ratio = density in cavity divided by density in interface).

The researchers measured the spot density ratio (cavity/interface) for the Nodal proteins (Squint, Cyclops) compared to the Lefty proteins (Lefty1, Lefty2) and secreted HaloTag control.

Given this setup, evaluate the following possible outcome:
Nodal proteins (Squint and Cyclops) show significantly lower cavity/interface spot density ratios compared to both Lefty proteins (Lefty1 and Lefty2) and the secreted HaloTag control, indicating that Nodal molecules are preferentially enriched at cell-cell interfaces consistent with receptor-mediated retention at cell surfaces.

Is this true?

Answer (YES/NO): NO